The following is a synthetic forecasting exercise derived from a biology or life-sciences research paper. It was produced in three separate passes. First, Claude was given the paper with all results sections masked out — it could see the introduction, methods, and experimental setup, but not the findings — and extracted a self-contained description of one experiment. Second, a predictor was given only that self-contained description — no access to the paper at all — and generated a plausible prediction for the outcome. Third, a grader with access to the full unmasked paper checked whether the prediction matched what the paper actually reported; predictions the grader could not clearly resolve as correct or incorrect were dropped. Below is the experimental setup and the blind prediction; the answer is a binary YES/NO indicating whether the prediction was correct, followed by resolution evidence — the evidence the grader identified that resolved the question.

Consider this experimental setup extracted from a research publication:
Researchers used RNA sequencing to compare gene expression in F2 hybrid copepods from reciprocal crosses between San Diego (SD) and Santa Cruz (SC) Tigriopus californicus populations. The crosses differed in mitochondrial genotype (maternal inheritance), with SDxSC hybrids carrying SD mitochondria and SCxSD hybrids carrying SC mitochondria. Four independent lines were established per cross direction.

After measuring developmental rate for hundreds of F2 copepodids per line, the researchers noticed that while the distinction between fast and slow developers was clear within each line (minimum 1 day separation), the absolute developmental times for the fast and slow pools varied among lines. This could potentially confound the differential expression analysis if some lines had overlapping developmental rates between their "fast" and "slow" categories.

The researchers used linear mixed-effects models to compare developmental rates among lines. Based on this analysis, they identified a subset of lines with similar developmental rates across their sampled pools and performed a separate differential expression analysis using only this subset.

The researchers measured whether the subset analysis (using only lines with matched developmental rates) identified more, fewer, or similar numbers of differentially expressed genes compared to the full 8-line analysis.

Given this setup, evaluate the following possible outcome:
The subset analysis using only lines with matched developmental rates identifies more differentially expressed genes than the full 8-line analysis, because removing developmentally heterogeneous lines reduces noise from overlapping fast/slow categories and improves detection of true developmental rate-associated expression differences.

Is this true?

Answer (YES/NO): YES